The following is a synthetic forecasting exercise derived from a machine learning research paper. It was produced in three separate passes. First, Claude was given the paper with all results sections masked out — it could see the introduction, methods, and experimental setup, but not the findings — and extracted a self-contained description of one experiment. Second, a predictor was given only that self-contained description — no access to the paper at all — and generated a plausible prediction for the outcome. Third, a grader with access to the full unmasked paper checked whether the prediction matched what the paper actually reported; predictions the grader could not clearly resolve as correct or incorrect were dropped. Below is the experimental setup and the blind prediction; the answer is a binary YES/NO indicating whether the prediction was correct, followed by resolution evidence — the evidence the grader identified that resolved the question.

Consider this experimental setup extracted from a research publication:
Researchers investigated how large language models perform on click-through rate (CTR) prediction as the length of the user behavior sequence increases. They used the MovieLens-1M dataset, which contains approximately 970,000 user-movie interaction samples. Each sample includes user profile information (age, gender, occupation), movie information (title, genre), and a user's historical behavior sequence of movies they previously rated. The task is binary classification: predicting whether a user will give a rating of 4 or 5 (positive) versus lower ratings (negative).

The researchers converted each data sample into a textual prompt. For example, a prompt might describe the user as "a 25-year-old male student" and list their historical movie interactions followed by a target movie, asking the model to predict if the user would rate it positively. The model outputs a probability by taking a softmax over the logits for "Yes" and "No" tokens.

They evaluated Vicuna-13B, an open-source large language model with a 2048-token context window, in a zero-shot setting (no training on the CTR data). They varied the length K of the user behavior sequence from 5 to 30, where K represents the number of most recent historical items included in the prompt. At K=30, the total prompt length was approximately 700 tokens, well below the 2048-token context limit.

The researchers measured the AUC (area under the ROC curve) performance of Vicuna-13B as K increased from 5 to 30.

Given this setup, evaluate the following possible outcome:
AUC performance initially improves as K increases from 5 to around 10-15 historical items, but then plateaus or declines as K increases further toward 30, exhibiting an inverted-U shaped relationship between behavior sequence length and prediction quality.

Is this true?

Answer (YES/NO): YES